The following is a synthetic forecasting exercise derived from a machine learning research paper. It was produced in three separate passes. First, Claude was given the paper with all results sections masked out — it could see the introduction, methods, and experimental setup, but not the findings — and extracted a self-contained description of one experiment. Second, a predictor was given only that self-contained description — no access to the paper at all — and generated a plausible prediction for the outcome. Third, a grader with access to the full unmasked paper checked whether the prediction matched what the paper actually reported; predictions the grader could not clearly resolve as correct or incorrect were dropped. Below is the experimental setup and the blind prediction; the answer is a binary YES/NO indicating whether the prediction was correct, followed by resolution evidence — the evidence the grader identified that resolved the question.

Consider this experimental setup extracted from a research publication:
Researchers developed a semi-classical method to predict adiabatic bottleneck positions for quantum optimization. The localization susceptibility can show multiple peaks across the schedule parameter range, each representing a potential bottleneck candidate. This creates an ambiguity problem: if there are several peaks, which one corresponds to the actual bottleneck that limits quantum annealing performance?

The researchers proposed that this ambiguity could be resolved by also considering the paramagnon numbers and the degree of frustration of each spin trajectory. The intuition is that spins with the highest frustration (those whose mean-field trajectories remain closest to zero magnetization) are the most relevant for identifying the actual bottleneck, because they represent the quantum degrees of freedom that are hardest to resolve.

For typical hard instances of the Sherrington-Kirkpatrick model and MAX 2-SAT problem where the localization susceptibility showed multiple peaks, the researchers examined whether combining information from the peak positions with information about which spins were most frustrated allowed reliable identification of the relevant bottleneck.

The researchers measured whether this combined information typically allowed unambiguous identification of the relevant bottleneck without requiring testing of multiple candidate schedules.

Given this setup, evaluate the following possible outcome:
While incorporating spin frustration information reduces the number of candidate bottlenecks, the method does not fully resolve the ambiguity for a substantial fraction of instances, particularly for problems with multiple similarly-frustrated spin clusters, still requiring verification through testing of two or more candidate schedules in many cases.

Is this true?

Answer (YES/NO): NO